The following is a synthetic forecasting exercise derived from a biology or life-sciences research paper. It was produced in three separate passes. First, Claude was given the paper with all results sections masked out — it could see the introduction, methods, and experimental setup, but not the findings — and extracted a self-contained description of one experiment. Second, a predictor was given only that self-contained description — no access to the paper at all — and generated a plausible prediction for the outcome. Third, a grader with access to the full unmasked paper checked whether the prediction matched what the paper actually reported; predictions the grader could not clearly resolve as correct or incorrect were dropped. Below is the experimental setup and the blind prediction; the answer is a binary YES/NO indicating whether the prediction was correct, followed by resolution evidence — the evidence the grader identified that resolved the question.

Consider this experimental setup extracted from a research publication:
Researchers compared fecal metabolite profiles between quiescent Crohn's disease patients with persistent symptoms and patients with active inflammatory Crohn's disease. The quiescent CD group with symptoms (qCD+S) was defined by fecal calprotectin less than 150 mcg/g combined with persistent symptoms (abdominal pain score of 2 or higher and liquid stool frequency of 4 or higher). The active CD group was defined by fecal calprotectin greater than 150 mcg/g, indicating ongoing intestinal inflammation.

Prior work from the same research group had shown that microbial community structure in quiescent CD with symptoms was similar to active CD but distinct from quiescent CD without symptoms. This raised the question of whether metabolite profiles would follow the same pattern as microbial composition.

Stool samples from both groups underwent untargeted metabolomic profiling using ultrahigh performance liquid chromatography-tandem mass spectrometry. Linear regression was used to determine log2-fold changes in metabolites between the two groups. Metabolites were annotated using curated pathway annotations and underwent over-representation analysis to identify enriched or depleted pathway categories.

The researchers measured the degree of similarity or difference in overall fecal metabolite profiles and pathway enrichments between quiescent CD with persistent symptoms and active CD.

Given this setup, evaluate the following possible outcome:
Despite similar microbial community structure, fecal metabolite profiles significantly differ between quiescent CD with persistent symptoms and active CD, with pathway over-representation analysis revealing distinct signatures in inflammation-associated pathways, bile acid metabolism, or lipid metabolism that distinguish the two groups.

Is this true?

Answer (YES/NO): NO